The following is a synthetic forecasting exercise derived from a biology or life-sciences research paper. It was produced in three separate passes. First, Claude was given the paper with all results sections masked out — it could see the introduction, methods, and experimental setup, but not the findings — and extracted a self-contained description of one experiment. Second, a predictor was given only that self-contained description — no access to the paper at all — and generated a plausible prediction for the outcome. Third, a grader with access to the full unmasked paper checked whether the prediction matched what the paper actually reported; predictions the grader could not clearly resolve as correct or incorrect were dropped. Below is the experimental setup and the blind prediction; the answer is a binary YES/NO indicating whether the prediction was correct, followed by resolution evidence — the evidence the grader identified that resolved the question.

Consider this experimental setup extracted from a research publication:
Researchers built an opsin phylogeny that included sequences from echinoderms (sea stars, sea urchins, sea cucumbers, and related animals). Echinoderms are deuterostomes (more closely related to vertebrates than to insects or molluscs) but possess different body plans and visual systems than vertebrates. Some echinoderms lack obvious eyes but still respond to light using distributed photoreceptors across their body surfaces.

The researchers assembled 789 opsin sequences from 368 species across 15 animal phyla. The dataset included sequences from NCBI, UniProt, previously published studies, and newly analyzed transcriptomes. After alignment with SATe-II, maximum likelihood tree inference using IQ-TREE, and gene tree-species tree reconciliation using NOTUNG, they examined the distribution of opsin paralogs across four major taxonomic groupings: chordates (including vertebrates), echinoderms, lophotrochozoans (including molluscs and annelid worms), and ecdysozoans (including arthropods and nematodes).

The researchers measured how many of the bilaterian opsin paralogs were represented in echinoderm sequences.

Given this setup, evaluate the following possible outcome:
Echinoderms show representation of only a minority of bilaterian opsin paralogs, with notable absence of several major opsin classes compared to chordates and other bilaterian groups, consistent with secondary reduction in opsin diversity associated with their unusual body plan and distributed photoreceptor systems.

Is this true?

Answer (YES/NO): NO